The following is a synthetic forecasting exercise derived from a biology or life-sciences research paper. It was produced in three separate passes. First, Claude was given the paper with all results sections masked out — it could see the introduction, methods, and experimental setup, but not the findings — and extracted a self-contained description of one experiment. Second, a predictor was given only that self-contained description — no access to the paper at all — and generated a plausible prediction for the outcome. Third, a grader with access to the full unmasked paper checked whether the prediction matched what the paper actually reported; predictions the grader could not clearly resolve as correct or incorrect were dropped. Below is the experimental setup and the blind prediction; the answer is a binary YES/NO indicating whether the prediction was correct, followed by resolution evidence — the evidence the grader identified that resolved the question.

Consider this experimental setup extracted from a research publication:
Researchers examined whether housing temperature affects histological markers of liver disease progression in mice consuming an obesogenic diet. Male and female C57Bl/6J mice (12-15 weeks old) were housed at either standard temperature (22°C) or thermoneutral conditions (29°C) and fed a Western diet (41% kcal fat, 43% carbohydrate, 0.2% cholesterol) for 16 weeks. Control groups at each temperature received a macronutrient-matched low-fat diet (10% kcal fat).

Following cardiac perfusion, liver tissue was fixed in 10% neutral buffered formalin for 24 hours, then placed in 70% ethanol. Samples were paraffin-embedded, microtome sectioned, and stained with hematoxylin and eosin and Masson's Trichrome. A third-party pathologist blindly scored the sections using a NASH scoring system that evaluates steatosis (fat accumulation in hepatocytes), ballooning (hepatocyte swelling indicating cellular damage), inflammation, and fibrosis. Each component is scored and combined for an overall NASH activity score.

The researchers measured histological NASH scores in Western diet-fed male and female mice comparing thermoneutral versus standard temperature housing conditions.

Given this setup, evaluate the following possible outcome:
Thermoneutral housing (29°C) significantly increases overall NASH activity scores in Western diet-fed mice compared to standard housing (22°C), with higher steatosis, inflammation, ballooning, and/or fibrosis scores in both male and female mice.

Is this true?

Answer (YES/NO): NO